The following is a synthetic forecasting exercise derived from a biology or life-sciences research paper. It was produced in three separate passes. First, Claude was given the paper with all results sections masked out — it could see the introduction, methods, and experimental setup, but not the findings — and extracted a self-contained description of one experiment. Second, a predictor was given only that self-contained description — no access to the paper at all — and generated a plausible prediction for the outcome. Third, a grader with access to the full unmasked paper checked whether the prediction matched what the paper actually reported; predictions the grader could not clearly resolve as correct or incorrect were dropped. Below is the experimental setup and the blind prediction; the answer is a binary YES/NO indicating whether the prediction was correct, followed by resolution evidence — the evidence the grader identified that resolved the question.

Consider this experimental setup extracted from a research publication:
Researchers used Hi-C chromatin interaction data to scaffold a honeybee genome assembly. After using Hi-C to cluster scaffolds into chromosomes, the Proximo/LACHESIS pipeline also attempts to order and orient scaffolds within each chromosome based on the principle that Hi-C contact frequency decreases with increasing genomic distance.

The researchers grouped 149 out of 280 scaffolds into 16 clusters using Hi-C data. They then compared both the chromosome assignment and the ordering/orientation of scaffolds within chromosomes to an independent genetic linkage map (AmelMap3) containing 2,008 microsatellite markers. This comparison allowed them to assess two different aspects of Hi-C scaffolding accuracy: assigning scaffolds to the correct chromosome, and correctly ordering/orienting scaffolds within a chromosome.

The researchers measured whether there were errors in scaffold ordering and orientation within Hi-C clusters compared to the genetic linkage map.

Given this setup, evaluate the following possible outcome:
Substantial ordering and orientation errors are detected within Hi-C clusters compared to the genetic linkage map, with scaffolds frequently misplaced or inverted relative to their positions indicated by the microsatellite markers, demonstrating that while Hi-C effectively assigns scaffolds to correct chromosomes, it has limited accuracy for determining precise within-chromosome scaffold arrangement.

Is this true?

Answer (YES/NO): YES